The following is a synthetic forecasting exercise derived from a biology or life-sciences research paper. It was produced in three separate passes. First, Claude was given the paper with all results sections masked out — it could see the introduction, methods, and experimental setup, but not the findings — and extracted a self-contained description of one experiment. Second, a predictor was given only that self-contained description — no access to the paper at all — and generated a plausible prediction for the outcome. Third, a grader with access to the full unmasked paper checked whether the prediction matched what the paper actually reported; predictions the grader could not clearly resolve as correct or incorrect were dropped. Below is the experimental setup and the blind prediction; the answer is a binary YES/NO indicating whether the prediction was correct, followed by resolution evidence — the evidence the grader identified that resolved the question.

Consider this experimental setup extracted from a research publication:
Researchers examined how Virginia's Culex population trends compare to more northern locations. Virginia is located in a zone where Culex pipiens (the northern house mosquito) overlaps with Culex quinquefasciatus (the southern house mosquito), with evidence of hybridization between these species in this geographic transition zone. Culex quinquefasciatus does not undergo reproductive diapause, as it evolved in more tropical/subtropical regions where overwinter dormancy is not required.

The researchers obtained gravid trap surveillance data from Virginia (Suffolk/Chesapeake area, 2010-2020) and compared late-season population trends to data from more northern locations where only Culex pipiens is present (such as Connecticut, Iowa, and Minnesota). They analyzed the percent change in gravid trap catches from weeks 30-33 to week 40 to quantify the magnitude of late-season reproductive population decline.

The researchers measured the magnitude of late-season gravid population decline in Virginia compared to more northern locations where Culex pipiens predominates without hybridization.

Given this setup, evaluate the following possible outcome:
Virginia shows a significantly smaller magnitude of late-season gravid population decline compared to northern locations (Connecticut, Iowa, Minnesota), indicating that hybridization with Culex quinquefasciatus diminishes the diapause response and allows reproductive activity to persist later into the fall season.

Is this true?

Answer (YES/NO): YES